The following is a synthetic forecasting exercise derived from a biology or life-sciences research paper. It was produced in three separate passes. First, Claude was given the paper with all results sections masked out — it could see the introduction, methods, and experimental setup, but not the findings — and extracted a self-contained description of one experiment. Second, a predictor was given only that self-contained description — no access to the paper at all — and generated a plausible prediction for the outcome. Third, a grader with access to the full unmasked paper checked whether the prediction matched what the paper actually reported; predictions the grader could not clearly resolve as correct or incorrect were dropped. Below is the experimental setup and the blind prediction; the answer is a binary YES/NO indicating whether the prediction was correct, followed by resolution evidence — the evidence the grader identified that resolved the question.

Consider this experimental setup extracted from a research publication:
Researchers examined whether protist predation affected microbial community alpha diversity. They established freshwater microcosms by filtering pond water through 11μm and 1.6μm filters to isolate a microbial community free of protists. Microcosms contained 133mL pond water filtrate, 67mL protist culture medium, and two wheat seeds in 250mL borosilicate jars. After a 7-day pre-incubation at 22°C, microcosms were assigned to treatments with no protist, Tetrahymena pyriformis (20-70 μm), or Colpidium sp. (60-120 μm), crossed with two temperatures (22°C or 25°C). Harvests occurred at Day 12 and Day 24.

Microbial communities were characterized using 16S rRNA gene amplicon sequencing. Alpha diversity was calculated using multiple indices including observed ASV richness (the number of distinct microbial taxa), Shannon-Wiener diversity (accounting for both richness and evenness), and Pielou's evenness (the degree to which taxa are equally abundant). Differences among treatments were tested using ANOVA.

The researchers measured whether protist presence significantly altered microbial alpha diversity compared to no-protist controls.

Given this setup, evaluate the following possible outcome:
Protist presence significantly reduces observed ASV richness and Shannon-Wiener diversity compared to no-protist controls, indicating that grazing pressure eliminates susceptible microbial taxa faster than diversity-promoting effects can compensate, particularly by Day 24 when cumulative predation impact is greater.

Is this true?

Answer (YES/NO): NO